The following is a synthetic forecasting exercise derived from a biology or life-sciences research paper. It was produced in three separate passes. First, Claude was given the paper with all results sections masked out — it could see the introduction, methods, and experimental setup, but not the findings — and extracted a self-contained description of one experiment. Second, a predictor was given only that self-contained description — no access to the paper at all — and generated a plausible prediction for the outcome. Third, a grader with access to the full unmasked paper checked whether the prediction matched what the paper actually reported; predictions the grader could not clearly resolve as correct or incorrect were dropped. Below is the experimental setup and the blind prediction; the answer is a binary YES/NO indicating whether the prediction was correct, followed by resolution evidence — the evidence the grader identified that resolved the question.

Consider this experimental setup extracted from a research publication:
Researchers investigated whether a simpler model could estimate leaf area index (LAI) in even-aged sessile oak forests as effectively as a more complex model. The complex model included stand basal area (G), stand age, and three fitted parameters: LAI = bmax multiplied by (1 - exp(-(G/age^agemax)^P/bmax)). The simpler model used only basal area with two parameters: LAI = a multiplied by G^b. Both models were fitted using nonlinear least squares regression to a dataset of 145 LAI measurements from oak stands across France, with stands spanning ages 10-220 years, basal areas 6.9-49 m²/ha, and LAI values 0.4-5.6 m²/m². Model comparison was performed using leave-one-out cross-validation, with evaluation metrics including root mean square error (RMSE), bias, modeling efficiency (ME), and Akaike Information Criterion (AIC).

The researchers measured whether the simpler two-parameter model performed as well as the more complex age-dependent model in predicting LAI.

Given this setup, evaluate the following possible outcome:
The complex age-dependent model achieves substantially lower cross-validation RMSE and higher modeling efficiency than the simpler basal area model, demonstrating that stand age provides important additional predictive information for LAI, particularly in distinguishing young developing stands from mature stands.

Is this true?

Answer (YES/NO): NO